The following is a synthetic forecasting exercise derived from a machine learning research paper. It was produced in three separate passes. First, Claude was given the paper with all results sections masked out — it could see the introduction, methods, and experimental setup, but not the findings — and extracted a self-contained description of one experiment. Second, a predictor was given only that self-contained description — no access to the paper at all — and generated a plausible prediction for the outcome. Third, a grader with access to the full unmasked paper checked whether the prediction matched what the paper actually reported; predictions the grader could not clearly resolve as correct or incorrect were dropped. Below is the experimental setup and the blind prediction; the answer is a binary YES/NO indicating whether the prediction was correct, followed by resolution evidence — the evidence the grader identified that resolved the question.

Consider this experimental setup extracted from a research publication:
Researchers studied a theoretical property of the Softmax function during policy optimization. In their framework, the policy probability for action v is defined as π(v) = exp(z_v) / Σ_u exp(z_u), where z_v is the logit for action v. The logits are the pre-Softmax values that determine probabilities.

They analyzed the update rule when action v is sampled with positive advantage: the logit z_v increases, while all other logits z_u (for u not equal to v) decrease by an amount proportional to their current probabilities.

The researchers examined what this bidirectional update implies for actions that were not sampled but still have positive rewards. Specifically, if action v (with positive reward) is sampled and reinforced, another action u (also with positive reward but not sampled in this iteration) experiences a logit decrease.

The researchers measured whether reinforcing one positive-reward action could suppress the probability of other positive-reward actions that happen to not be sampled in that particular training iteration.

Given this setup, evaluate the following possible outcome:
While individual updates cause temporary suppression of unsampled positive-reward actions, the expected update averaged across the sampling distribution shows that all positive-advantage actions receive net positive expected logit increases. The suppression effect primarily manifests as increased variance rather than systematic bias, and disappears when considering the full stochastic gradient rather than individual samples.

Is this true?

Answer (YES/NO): NO